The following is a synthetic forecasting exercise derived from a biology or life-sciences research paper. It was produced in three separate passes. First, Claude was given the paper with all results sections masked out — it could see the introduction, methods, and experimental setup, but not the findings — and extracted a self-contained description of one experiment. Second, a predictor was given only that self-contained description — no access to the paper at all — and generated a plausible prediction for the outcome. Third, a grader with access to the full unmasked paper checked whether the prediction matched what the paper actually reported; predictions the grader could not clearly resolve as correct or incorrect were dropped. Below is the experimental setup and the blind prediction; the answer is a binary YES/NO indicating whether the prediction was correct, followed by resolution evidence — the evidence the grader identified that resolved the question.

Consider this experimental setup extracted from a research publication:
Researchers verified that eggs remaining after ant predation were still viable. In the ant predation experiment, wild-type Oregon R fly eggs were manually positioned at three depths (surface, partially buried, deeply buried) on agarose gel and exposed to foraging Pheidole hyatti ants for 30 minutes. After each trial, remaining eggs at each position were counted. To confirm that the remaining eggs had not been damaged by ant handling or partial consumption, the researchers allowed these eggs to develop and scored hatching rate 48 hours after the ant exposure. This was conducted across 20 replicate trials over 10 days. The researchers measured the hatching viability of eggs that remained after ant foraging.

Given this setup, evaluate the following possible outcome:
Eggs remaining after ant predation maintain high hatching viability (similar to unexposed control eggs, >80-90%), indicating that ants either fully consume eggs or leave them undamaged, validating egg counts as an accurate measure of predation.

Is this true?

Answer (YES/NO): YES